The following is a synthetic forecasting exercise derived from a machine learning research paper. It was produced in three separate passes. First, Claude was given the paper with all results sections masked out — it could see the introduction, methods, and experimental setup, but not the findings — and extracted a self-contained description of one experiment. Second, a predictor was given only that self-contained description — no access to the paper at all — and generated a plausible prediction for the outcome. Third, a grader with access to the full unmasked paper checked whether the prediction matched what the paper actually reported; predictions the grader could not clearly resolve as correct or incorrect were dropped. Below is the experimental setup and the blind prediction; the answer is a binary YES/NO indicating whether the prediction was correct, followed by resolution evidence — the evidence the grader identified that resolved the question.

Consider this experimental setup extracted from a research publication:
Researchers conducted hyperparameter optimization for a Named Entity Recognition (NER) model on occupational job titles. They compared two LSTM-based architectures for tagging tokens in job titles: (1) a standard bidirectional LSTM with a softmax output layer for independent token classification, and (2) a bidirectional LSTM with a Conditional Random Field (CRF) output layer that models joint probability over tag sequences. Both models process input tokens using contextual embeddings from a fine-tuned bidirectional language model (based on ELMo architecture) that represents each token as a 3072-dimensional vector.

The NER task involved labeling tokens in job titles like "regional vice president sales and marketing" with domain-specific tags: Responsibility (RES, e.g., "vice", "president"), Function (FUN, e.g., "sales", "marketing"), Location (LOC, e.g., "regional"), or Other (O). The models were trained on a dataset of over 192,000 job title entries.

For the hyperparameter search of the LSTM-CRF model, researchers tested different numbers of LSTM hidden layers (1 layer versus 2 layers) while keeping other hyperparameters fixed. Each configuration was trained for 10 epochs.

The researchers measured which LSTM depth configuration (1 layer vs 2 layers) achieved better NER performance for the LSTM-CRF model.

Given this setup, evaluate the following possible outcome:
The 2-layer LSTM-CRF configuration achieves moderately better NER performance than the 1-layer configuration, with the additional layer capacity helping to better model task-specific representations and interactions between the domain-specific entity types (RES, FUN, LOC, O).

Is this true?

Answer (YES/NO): NO